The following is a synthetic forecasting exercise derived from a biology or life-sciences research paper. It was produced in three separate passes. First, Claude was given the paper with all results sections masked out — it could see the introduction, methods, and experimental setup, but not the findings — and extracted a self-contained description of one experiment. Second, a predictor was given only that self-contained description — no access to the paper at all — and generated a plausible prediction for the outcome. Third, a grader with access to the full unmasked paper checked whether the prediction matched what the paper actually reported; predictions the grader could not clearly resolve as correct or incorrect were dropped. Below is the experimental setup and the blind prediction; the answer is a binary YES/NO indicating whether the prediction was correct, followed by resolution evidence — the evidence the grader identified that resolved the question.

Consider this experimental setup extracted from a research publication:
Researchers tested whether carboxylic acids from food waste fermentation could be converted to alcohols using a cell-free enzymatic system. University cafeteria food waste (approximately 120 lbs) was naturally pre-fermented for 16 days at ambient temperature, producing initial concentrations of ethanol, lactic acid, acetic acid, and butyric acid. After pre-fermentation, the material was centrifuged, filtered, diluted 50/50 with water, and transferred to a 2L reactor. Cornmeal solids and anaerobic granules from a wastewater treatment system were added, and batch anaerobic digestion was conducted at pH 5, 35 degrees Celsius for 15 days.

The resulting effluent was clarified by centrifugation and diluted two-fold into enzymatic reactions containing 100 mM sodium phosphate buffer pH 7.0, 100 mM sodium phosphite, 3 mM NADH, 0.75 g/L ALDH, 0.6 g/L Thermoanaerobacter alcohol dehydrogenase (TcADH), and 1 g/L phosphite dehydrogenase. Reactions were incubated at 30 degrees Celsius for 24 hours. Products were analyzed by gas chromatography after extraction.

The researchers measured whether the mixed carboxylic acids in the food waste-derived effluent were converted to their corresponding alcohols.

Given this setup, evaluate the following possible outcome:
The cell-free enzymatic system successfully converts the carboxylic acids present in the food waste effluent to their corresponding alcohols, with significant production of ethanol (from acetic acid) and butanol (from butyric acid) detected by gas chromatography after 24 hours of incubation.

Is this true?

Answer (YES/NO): NO